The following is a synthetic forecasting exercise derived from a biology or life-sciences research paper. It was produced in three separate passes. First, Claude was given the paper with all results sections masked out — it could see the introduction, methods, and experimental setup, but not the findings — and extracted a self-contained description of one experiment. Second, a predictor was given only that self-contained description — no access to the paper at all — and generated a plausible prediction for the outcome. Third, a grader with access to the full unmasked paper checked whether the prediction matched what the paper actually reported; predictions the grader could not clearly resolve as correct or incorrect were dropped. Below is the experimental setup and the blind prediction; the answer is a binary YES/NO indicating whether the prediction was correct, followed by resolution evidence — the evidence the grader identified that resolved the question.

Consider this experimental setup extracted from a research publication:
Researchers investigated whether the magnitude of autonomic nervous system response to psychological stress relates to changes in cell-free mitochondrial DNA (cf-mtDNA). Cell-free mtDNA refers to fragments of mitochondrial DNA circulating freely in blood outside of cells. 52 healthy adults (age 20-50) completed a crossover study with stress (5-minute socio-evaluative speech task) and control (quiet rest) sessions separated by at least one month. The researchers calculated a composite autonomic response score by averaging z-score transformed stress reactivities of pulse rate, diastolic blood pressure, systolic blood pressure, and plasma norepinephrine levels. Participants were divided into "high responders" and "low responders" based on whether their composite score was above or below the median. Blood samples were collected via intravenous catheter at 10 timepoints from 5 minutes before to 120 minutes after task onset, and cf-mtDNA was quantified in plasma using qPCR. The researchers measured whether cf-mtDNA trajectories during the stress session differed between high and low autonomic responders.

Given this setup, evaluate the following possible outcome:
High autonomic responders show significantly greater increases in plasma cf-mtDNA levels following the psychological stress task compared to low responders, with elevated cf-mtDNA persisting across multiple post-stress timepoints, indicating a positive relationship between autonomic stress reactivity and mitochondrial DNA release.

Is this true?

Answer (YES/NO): NO